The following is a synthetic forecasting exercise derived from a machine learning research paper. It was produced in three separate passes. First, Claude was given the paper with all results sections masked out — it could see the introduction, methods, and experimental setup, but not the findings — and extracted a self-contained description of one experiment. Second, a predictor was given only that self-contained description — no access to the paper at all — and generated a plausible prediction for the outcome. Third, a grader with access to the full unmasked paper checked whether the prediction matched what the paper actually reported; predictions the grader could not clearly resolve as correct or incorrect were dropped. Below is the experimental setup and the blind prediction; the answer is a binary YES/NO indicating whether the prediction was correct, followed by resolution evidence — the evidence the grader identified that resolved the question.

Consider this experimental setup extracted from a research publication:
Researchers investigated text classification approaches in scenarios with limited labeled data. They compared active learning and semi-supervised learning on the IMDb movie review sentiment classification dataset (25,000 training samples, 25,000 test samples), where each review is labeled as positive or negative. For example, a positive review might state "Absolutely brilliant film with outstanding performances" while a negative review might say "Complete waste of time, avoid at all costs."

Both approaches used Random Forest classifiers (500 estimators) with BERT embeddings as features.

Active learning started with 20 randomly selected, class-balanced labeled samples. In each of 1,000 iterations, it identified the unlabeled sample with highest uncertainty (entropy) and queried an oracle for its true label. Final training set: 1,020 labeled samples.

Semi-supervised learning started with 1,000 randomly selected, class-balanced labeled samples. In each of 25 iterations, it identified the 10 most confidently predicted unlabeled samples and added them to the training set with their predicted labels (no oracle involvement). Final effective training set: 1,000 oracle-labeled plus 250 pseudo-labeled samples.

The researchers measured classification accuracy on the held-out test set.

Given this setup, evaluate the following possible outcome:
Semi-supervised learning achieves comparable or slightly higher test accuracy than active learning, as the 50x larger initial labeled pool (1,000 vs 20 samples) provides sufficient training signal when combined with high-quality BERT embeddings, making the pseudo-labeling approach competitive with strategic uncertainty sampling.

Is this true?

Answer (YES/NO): NO